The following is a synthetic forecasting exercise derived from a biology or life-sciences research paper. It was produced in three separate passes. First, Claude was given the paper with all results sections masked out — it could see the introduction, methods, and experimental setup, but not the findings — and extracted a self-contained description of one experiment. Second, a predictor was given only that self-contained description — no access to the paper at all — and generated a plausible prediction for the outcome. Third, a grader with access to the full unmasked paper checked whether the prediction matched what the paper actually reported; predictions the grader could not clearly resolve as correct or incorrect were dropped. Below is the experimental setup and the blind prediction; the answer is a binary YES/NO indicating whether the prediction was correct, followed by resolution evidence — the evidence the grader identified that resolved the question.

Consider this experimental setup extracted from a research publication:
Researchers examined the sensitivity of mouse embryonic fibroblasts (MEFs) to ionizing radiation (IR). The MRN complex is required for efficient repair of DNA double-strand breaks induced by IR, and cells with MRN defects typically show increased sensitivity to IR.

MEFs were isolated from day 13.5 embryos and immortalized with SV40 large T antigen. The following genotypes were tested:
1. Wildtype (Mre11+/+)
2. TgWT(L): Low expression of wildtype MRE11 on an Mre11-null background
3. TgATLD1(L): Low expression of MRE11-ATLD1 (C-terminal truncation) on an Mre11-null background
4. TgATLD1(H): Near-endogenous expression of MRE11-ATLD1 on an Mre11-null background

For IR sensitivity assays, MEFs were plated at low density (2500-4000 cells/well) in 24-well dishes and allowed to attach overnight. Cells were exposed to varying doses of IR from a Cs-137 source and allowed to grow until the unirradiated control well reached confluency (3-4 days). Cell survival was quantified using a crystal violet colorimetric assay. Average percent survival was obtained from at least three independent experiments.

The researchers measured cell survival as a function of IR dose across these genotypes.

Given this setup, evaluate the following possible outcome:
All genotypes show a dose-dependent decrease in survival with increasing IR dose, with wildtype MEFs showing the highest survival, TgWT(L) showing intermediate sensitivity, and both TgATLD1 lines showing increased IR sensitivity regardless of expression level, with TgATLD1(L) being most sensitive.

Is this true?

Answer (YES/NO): NO